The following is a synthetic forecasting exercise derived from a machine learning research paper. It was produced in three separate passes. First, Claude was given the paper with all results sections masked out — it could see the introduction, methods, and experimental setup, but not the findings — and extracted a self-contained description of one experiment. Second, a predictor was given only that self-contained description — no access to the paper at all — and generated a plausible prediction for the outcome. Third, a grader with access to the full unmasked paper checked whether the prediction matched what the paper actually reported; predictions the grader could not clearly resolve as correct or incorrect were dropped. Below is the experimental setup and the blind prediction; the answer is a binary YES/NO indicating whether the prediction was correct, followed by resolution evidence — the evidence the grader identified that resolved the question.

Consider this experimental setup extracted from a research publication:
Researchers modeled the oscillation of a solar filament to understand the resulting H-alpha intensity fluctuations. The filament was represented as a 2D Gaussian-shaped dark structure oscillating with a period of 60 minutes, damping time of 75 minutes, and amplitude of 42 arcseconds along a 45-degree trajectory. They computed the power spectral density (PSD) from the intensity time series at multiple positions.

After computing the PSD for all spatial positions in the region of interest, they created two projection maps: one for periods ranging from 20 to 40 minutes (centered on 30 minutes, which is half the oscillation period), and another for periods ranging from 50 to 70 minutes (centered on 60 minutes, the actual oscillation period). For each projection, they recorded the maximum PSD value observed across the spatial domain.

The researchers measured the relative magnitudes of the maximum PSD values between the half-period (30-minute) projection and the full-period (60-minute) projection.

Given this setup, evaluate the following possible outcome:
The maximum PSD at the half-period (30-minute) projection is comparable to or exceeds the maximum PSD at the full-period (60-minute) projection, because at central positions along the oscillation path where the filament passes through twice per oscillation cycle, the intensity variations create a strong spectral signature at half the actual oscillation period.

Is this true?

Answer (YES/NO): NO